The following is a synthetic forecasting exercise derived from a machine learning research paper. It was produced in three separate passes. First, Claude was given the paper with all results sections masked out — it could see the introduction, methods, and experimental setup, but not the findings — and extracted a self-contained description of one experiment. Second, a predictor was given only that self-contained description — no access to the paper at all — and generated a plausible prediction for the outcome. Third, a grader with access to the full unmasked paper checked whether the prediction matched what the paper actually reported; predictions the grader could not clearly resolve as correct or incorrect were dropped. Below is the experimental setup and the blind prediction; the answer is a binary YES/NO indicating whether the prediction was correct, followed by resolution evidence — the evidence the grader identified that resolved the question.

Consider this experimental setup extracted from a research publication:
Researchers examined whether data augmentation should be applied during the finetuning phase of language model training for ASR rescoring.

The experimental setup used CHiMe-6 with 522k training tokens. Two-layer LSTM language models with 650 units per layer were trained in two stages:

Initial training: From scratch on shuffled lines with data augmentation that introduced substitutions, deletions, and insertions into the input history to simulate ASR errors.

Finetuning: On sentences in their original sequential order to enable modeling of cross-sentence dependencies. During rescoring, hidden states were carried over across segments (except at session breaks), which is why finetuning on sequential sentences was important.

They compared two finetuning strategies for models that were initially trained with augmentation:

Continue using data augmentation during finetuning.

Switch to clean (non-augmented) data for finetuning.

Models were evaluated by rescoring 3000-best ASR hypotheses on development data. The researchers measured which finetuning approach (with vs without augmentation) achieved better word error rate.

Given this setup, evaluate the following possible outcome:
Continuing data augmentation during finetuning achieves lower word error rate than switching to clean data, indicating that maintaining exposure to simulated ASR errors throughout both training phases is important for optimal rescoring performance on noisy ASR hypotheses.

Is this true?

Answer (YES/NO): NO